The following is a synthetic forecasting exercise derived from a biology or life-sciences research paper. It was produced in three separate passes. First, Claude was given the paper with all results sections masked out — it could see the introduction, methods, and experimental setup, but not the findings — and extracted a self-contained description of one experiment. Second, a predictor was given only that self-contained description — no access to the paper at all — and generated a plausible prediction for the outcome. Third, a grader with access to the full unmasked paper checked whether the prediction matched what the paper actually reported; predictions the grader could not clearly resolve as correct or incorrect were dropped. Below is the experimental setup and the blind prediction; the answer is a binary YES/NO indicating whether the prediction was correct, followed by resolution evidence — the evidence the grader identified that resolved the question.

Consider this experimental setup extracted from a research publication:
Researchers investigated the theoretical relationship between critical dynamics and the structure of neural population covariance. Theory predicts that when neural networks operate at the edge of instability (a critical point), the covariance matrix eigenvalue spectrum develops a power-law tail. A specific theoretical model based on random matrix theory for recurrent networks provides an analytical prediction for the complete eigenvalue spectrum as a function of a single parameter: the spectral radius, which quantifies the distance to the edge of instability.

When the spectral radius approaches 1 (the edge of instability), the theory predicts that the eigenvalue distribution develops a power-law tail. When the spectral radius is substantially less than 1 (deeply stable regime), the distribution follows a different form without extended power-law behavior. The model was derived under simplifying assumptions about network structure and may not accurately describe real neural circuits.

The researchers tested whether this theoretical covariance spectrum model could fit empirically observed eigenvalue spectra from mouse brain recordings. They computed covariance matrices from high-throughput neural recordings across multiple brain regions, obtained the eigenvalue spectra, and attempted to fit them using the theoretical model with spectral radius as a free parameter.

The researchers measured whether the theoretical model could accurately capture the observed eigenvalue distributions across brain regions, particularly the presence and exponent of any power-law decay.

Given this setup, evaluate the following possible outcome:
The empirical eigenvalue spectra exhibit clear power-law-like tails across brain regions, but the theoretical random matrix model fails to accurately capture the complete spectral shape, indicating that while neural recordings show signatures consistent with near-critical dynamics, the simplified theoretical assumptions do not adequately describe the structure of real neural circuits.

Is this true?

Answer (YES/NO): NO